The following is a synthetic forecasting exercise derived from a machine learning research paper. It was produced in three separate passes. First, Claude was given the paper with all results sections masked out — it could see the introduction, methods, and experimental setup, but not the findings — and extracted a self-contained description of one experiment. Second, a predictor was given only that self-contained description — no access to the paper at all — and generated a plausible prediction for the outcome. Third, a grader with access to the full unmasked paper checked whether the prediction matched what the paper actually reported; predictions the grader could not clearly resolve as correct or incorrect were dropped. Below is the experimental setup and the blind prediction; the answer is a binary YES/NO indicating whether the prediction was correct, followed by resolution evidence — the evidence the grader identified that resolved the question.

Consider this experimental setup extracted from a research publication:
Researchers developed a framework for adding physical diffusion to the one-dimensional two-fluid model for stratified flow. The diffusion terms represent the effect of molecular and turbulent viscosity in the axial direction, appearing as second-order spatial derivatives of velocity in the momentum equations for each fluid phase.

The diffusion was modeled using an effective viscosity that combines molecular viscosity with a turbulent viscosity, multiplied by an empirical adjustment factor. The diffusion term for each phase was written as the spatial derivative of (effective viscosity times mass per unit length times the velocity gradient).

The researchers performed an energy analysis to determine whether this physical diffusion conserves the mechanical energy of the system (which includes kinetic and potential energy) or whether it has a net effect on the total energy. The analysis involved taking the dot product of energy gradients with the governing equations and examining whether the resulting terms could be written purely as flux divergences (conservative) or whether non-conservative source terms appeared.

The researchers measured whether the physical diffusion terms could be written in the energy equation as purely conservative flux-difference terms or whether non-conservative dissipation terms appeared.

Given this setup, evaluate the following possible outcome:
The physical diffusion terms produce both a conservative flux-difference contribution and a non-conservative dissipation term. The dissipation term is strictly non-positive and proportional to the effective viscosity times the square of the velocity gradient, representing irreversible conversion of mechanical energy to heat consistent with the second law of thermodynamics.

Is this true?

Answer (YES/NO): YES